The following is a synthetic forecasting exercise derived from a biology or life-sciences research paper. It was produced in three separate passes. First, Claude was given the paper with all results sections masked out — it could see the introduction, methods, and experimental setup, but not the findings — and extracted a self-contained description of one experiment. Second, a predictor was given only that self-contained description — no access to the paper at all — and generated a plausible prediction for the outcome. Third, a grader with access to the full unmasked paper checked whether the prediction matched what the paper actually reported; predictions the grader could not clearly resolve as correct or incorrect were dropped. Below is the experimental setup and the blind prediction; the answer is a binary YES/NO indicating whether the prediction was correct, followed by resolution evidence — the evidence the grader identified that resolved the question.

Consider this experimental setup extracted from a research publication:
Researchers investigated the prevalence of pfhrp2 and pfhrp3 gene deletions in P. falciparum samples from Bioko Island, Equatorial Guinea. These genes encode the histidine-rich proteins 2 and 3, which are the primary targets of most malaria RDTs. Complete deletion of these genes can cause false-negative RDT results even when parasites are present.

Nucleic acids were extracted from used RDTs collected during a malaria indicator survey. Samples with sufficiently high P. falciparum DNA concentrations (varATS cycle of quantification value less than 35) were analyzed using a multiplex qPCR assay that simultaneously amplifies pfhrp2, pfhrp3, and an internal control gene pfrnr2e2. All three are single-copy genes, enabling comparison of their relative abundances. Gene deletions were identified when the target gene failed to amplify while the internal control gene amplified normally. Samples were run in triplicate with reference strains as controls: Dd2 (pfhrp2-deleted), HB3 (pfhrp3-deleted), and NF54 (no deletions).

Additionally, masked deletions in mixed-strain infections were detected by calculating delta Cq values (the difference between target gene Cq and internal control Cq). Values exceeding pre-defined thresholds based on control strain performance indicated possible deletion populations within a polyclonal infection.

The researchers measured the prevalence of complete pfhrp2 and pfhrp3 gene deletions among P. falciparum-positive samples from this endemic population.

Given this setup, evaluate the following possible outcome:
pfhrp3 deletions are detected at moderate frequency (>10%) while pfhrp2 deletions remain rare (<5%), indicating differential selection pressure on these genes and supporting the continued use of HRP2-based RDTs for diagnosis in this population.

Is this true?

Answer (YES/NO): YES